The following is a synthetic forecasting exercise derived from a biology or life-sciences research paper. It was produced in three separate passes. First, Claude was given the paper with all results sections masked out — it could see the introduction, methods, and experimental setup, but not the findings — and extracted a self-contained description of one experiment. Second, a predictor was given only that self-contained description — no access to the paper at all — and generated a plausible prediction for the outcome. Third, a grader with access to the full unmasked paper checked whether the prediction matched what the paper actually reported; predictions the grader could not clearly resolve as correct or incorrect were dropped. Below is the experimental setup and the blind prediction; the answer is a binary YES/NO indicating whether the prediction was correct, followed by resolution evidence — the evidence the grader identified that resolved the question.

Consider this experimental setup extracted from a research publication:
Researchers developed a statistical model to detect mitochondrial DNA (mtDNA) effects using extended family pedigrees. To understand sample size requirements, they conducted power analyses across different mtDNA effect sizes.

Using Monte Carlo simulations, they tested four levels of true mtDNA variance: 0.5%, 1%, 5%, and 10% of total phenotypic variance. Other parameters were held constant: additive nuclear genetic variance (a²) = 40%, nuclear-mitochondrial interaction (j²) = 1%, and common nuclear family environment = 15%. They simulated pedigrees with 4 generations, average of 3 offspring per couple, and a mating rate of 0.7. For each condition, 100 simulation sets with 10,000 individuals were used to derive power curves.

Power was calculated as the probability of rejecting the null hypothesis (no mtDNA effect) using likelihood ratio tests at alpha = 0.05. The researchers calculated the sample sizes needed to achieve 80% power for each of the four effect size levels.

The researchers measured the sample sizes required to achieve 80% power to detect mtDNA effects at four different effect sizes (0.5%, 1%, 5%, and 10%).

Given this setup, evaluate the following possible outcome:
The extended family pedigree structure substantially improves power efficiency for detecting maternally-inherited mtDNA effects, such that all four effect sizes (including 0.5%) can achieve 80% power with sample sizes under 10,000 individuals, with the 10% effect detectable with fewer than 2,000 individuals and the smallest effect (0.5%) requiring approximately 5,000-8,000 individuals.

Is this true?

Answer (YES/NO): NO